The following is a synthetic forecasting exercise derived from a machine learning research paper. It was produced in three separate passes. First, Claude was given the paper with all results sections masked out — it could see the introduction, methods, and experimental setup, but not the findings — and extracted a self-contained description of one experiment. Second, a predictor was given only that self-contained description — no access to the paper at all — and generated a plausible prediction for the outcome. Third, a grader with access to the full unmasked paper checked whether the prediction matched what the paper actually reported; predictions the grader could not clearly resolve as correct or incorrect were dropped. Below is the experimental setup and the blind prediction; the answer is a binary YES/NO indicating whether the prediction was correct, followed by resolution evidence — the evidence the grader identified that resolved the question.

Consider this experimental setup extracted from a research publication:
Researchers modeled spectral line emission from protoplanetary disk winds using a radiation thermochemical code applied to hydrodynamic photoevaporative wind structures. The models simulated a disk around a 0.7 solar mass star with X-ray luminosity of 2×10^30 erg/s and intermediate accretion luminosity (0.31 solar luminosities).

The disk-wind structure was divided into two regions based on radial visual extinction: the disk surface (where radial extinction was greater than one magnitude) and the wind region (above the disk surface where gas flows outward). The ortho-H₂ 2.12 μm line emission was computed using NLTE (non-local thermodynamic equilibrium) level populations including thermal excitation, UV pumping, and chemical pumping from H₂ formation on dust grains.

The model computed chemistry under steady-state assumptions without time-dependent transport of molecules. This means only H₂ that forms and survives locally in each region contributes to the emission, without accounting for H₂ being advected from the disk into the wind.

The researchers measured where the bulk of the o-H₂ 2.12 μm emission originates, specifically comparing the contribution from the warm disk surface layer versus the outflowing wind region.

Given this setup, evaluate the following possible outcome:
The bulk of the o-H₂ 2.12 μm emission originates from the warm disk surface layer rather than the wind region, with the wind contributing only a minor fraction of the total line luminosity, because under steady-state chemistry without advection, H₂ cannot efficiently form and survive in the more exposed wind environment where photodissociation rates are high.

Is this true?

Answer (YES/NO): NO